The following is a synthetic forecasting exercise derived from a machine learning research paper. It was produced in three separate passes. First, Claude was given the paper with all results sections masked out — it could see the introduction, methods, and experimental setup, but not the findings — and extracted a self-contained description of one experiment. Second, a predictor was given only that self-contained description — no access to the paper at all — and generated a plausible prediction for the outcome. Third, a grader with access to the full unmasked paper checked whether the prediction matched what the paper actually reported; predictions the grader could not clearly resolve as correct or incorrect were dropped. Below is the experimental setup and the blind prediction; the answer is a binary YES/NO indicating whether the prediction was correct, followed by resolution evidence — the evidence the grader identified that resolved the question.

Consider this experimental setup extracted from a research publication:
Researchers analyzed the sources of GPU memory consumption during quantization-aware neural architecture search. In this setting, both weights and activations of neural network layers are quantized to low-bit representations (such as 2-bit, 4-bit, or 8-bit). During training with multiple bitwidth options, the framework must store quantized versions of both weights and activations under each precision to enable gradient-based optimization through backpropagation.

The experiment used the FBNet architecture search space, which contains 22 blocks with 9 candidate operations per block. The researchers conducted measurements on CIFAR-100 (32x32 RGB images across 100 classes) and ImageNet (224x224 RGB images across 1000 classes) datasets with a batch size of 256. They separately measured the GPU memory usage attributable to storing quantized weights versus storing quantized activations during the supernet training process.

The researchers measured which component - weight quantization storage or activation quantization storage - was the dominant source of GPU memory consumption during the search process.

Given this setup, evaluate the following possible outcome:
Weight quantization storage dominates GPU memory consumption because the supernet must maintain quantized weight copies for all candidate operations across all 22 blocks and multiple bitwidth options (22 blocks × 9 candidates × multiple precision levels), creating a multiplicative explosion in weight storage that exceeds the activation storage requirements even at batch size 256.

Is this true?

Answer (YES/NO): NO